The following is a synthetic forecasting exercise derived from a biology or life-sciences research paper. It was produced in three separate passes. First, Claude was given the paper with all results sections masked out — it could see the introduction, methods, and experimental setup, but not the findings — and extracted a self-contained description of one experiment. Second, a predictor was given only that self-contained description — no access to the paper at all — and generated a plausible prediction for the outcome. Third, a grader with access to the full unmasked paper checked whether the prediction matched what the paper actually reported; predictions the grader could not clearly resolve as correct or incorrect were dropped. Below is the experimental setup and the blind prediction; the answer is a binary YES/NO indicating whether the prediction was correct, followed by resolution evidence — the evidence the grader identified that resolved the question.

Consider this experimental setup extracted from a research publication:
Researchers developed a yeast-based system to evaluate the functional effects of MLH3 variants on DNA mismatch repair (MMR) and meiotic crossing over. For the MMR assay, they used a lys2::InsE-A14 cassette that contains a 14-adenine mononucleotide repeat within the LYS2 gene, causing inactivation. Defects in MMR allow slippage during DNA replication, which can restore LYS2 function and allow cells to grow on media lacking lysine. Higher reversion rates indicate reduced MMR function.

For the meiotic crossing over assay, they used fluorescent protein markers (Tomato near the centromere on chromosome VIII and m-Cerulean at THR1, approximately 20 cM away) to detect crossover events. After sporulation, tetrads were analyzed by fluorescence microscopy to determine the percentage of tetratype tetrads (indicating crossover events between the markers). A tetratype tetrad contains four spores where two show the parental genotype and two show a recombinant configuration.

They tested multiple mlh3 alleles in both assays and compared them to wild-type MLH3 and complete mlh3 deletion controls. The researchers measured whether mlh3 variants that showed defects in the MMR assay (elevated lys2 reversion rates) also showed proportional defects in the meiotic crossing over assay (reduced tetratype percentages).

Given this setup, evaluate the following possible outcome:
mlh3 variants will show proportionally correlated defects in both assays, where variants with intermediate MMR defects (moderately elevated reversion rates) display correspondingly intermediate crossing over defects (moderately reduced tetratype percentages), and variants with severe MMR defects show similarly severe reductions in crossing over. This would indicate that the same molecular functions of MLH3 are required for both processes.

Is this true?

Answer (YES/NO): NO